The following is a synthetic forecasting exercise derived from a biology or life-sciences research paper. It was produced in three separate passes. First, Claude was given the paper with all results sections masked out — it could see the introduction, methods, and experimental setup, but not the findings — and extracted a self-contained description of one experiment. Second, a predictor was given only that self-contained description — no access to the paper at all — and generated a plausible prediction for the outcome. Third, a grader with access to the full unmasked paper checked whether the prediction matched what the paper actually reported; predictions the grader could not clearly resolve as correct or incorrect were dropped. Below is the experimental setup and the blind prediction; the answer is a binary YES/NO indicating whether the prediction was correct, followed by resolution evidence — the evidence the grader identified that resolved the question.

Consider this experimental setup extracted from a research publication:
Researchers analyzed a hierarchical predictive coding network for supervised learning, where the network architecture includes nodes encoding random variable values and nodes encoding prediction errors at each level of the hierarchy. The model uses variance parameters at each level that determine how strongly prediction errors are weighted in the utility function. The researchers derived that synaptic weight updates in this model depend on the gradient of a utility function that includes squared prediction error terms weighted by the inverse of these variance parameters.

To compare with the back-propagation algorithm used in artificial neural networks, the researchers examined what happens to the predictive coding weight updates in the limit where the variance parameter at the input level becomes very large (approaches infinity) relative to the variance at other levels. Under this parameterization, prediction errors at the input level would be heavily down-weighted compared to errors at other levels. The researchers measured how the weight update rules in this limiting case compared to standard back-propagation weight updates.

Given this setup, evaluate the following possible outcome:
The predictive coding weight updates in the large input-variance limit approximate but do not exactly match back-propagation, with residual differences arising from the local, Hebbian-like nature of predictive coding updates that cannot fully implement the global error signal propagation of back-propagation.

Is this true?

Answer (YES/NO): NO